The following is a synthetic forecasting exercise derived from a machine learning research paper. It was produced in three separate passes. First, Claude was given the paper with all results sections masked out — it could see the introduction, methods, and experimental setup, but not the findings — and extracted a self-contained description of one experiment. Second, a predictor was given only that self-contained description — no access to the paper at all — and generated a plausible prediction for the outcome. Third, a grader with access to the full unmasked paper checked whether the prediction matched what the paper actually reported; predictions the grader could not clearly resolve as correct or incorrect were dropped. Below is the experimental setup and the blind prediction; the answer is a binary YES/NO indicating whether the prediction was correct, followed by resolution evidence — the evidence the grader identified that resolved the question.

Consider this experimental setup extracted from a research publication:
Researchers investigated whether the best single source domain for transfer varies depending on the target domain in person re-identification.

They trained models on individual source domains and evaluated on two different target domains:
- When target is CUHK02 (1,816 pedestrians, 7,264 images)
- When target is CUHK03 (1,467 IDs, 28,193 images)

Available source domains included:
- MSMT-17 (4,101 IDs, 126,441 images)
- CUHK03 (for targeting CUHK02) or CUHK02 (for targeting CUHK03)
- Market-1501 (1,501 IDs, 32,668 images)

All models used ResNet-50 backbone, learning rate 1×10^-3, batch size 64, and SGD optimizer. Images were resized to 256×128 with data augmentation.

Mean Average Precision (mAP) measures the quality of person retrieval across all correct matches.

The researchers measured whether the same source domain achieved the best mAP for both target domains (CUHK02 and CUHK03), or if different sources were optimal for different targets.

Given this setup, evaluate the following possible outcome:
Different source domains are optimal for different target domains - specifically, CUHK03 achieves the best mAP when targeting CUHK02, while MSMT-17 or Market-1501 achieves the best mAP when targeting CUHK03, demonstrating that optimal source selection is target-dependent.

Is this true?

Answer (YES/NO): NO